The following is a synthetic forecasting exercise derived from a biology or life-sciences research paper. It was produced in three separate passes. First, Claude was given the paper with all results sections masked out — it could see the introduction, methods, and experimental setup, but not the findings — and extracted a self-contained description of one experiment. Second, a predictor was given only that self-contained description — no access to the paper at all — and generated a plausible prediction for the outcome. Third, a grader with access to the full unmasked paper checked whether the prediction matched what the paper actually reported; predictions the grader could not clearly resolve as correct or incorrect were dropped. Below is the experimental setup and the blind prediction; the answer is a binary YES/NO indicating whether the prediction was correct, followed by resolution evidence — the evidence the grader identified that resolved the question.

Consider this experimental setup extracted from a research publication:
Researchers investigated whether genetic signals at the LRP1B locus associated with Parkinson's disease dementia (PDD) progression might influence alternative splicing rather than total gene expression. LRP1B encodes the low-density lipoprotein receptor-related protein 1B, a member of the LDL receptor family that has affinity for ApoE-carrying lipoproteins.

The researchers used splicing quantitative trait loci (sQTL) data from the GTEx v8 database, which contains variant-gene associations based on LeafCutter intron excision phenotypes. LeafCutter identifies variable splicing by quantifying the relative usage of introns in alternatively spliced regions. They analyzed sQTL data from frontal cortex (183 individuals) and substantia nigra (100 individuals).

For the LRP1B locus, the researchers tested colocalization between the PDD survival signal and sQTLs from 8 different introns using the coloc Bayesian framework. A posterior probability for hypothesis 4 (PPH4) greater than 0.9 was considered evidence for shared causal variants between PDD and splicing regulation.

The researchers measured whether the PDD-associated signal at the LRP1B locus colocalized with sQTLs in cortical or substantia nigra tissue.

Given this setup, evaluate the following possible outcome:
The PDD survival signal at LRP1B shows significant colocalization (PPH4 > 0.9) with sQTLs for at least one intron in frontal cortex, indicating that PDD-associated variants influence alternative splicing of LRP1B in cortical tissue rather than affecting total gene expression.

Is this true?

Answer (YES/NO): NO